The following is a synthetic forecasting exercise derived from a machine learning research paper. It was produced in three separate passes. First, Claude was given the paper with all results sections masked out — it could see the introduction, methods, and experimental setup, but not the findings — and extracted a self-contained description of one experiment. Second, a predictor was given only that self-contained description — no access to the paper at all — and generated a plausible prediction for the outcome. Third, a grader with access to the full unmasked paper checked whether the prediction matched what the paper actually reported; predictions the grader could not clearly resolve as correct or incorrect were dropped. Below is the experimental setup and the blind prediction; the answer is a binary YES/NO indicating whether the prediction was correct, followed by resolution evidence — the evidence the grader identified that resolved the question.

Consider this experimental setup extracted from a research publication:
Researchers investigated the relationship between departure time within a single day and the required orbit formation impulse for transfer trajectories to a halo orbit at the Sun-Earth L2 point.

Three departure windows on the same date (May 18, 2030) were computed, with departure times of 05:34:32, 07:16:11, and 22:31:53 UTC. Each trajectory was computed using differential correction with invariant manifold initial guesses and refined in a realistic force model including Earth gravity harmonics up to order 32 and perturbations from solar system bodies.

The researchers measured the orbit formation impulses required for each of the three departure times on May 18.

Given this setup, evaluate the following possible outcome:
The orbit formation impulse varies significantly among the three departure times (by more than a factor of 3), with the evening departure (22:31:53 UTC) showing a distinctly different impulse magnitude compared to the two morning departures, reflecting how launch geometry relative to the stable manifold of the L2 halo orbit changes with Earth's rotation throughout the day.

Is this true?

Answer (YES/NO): NO